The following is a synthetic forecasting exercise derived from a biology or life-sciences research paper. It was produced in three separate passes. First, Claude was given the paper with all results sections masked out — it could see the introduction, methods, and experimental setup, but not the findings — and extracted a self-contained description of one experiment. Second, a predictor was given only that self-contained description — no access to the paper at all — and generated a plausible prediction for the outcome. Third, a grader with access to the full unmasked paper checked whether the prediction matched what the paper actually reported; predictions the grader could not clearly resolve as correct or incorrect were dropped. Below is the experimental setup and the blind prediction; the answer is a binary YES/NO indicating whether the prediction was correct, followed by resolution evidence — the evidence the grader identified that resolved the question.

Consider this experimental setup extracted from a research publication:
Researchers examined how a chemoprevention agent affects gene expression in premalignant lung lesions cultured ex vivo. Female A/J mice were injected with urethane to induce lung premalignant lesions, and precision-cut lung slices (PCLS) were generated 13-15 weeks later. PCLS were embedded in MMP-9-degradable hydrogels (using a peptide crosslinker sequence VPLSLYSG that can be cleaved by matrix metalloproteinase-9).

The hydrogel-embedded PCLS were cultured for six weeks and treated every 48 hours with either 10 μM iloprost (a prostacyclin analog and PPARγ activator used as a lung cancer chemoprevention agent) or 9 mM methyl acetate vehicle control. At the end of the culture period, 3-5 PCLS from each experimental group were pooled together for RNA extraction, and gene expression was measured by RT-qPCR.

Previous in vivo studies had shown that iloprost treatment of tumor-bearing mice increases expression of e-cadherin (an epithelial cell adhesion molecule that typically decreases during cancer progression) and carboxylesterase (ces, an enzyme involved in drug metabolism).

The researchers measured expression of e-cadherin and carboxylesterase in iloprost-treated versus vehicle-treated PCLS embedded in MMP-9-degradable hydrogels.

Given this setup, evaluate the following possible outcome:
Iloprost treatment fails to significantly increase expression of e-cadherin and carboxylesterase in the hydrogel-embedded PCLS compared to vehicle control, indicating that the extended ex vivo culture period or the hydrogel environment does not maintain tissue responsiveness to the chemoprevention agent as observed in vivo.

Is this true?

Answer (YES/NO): YES